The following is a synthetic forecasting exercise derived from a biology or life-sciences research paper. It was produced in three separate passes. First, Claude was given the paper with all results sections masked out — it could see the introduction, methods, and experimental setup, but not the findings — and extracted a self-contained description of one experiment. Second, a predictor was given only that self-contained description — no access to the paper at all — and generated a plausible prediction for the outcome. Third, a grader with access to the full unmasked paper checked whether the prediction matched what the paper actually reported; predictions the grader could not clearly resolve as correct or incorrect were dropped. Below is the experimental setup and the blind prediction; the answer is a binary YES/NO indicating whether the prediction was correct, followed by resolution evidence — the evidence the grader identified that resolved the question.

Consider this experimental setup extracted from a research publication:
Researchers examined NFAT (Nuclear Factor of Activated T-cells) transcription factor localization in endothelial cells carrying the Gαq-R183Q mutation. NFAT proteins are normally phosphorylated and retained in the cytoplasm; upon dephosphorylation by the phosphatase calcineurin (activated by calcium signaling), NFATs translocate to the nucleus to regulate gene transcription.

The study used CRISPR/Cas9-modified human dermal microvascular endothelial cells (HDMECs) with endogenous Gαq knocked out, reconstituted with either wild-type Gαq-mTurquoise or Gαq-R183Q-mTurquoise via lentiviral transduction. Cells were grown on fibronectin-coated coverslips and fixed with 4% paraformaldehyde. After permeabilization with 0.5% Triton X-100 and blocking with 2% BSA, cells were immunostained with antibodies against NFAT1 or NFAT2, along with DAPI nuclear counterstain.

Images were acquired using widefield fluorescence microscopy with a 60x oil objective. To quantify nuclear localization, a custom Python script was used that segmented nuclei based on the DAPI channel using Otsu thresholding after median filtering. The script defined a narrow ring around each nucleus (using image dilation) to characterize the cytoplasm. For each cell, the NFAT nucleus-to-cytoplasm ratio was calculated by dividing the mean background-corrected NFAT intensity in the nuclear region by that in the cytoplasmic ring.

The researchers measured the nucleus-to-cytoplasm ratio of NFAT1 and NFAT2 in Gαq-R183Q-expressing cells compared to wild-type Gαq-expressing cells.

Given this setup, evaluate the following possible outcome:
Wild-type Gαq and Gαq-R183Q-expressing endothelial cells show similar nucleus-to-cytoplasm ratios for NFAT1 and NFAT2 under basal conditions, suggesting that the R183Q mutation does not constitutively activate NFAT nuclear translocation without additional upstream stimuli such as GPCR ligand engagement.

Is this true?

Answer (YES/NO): NO